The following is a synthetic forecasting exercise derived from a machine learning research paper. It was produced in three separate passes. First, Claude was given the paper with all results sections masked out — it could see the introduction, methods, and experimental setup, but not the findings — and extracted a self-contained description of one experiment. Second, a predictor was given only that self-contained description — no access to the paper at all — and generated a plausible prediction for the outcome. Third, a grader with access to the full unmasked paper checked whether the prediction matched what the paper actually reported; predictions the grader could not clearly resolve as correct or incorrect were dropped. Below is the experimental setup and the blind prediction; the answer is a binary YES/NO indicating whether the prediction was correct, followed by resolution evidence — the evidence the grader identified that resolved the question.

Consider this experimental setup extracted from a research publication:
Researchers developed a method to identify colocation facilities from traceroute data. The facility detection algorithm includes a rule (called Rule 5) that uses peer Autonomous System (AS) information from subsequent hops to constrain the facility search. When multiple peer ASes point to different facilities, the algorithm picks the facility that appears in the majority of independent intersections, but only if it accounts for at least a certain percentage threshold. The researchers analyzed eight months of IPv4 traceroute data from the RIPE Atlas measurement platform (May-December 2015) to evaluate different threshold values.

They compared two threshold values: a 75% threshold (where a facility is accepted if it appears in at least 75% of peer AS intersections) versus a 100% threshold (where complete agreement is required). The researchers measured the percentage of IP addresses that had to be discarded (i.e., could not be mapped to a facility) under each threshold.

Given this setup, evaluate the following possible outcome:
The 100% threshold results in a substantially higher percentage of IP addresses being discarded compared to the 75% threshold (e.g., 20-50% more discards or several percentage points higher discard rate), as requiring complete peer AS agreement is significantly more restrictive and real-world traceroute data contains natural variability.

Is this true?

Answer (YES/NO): NO